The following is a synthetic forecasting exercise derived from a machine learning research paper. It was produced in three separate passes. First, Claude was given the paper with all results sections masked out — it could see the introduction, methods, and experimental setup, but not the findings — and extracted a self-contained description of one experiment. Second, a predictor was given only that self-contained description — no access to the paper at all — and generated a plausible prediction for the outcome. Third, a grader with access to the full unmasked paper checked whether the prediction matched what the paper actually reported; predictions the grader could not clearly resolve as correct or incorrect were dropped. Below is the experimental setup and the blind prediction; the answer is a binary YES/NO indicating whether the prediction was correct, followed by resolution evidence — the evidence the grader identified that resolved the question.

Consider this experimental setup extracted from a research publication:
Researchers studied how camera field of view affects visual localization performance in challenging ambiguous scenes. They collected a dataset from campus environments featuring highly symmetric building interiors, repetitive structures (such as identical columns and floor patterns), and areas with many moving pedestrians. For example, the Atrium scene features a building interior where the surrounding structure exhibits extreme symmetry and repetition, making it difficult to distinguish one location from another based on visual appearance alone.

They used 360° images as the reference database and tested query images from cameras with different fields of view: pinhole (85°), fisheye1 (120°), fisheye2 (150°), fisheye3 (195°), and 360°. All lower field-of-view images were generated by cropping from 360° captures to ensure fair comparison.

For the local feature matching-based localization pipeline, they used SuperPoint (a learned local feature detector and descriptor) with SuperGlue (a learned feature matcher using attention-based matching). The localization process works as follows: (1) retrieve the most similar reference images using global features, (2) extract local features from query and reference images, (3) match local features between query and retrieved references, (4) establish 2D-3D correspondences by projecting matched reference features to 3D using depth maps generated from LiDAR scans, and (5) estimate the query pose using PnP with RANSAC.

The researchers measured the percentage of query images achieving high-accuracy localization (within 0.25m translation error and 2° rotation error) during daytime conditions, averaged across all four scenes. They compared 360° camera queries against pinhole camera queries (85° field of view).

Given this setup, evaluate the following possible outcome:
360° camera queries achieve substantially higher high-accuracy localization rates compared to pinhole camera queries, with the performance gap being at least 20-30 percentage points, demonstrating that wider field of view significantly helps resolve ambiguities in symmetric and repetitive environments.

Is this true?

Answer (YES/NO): NO